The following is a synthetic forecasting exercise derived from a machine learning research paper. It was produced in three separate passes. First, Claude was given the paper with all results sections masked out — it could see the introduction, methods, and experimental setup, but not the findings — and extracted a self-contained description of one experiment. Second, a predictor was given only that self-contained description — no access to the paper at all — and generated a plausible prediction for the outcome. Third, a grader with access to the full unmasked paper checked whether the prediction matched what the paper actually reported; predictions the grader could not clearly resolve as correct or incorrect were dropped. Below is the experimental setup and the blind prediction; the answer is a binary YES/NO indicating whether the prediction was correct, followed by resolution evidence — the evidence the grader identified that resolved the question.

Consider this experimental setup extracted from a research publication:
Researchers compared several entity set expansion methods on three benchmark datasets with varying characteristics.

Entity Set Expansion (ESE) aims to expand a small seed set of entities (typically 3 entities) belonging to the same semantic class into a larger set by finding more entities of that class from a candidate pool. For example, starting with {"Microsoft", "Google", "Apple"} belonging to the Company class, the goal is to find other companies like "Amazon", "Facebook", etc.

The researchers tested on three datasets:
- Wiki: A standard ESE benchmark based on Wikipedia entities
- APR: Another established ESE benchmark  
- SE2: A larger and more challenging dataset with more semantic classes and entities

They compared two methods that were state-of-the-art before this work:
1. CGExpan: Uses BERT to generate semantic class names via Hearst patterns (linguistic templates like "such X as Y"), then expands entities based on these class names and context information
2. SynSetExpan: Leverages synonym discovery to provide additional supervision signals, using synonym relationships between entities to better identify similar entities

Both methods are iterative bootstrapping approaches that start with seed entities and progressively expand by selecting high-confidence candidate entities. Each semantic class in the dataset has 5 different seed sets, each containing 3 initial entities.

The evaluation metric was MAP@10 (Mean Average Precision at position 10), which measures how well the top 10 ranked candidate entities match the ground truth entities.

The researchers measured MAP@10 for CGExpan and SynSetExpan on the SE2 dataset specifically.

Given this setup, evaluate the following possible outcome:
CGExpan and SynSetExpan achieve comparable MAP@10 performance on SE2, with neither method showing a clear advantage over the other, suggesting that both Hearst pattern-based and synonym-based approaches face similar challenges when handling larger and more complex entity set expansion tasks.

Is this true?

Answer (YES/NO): NO